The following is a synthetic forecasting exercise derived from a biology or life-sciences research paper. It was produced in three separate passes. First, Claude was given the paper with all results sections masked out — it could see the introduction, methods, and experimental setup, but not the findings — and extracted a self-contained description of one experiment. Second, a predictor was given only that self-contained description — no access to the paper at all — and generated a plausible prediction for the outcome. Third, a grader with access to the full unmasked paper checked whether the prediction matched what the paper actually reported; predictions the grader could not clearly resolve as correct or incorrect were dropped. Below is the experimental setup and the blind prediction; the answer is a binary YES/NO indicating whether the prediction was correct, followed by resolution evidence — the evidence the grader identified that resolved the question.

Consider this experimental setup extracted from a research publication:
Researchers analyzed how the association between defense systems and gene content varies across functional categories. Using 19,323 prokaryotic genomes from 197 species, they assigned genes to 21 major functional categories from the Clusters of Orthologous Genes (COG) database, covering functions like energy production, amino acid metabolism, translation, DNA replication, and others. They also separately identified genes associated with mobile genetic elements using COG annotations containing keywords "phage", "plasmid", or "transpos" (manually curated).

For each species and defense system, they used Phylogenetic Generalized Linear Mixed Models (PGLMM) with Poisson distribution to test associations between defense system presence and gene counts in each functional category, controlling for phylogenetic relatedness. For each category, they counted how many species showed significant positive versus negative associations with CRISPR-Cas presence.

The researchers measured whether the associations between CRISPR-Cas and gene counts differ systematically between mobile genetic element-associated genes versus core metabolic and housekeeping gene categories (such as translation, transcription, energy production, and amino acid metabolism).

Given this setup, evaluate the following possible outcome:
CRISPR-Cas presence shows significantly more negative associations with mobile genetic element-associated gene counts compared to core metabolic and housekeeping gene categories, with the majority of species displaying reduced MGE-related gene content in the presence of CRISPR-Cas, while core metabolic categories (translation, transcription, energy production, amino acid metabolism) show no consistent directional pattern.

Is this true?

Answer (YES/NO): NO